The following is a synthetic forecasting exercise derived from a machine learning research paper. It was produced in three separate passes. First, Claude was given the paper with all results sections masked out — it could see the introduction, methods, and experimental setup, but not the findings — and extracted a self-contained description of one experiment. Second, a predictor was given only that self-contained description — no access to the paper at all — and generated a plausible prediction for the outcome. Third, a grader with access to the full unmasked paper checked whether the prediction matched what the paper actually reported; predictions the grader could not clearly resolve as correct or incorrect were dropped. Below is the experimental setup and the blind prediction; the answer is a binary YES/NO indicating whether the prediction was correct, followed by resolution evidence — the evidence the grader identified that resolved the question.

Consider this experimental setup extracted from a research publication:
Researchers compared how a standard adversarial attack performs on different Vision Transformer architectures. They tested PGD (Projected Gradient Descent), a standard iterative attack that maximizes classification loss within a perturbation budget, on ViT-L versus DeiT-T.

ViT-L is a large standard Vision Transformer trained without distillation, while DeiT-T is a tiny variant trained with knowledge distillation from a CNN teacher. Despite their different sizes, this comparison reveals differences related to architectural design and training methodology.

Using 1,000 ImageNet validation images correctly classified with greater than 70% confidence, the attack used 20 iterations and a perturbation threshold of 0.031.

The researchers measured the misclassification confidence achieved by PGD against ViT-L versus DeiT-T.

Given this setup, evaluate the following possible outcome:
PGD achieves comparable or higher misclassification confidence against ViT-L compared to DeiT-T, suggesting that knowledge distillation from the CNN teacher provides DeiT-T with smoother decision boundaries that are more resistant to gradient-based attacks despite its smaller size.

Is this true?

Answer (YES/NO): NO